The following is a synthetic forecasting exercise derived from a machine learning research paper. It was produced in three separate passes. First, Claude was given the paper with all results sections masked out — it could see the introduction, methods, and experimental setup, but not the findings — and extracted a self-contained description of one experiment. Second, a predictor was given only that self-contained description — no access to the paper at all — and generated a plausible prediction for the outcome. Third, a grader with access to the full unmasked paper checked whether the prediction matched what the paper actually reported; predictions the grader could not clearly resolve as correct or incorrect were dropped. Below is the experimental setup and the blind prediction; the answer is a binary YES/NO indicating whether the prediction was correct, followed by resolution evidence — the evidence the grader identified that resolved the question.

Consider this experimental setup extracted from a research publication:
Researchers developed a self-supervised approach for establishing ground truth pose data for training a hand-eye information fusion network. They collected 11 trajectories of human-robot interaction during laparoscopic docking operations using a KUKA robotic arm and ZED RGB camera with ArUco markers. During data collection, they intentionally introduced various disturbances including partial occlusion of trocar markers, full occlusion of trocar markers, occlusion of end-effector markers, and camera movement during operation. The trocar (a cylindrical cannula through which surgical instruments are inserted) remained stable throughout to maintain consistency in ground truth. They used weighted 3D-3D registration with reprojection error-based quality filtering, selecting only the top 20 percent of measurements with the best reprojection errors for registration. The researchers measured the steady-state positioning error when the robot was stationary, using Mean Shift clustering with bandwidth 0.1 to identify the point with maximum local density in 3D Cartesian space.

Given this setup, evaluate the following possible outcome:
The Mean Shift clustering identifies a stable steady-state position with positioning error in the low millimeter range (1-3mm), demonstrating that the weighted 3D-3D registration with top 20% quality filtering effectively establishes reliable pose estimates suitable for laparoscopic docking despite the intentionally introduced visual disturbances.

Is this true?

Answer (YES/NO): NO